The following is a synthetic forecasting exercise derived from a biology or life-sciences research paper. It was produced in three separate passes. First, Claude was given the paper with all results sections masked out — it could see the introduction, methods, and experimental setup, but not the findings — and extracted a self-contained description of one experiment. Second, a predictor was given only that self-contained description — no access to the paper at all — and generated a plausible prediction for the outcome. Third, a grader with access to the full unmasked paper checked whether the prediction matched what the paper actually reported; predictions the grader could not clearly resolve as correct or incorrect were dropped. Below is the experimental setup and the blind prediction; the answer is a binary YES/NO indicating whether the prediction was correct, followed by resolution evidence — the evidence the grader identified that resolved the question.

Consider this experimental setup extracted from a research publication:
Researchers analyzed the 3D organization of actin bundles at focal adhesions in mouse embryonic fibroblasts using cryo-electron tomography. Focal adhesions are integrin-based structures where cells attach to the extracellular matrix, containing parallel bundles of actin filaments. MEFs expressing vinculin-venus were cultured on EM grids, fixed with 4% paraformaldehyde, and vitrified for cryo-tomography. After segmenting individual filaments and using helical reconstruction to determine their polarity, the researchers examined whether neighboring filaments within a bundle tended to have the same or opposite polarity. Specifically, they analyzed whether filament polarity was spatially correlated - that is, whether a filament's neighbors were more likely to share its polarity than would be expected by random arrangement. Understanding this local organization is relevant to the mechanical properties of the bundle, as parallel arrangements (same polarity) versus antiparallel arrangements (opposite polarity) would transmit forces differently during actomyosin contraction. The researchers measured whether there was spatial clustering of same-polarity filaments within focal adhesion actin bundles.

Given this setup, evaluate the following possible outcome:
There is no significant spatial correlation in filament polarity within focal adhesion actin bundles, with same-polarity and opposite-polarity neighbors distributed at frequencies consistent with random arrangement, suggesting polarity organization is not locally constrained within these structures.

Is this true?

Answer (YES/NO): NO